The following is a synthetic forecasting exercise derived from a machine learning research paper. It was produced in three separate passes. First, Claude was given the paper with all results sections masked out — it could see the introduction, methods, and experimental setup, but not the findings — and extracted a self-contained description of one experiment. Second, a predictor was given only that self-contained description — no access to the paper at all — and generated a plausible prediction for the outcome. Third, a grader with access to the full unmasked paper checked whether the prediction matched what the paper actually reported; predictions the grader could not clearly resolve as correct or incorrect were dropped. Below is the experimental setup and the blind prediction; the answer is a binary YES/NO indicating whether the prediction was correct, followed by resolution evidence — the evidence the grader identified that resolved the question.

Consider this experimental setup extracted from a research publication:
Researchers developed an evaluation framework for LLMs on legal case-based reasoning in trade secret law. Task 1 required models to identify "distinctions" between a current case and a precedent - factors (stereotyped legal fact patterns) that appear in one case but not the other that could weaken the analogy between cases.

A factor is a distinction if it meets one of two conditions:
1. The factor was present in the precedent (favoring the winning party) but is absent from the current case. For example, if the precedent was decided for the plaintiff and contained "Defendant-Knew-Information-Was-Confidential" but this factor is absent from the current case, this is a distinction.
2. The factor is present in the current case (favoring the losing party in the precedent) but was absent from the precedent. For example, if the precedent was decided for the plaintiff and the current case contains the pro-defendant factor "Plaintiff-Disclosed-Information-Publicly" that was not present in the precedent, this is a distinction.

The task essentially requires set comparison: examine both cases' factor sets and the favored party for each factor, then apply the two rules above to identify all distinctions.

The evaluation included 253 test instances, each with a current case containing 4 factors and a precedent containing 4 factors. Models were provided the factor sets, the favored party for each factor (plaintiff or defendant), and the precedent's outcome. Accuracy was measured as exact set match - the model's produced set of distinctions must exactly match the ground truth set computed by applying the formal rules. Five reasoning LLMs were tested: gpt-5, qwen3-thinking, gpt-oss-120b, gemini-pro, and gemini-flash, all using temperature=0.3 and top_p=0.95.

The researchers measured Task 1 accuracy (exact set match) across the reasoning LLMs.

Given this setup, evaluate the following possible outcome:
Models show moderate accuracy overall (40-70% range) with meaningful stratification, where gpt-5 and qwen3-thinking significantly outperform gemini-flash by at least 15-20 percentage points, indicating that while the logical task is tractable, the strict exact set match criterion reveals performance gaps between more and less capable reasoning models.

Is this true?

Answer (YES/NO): NO